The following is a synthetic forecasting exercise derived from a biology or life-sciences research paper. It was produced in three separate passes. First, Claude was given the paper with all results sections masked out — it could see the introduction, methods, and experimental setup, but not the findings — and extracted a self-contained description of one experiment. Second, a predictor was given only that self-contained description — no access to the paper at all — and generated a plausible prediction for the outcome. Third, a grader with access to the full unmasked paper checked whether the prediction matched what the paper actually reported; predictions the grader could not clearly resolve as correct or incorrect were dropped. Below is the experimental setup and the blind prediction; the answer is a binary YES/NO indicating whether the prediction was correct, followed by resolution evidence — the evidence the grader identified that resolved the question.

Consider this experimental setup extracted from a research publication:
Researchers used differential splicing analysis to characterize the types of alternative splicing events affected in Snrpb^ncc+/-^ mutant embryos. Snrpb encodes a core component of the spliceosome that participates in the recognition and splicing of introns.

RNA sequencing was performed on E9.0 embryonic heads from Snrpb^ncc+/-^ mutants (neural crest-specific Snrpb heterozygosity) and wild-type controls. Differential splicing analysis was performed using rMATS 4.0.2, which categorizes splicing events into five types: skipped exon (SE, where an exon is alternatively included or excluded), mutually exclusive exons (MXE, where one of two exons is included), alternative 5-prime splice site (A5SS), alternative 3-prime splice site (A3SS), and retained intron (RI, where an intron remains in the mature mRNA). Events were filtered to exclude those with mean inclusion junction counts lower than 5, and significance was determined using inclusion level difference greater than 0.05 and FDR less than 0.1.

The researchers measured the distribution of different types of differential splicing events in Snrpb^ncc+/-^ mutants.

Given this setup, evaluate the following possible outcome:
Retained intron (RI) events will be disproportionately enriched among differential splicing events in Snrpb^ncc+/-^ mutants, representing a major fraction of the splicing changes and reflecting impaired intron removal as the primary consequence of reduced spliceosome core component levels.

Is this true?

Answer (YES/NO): NO